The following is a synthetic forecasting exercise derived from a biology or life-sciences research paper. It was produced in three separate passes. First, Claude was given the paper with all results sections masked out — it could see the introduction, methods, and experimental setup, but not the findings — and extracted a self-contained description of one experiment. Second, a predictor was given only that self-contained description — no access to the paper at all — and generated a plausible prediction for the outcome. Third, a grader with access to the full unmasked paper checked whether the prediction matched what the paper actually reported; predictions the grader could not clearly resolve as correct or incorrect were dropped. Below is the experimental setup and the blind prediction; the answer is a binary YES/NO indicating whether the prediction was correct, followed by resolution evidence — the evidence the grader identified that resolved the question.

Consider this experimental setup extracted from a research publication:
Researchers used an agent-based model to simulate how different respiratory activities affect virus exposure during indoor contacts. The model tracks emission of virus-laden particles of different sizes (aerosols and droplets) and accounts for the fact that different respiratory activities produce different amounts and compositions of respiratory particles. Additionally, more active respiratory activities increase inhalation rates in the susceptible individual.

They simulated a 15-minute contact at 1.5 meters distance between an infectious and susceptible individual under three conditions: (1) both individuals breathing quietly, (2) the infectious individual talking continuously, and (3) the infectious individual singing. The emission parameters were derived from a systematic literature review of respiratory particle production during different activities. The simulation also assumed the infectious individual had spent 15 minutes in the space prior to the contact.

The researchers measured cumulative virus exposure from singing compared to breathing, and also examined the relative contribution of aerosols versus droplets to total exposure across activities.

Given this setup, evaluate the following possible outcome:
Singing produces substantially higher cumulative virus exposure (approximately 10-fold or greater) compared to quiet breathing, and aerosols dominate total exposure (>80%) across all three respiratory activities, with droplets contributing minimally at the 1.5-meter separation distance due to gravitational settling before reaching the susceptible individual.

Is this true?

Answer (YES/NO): NO